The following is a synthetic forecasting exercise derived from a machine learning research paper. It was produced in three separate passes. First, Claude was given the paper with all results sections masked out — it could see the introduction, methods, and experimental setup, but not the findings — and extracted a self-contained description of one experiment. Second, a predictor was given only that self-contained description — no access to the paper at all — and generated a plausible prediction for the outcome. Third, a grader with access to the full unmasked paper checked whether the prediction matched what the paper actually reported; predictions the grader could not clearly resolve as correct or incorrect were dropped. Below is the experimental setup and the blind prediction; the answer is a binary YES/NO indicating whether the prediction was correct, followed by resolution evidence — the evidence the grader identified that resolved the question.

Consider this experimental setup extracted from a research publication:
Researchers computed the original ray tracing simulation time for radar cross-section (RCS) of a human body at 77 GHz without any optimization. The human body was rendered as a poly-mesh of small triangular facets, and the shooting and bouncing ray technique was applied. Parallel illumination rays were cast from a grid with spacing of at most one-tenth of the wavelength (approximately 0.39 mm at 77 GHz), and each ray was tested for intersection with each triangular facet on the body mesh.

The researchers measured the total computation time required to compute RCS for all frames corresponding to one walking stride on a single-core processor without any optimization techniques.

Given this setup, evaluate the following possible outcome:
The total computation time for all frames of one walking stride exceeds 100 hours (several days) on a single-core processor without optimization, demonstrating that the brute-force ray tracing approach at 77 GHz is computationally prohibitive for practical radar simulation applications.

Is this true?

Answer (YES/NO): NO